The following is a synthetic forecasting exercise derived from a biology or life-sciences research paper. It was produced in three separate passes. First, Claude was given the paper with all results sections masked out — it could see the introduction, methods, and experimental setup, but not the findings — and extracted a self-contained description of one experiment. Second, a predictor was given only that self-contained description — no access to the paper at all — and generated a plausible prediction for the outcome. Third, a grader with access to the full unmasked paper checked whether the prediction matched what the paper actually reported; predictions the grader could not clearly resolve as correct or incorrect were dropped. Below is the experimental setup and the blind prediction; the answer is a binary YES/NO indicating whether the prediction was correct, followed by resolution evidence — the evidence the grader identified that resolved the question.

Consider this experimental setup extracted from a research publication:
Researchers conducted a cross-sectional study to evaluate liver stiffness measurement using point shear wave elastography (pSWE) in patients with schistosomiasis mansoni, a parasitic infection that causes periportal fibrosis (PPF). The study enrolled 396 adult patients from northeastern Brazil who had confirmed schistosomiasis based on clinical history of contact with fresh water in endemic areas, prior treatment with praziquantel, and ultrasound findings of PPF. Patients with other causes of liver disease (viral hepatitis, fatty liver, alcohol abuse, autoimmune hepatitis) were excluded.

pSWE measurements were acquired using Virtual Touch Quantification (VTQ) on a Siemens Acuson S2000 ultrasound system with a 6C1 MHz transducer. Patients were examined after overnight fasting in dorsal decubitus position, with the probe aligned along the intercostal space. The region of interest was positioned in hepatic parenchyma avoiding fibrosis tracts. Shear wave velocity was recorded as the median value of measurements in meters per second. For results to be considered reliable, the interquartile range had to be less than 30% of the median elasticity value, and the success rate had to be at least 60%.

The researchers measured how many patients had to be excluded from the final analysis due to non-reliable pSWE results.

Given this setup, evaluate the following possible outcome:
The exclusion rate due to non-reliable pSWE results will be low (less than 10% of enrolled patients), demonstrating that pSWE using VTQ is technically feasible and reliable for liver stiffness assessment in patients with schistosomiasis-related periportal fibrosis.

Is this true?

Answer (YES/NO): YES